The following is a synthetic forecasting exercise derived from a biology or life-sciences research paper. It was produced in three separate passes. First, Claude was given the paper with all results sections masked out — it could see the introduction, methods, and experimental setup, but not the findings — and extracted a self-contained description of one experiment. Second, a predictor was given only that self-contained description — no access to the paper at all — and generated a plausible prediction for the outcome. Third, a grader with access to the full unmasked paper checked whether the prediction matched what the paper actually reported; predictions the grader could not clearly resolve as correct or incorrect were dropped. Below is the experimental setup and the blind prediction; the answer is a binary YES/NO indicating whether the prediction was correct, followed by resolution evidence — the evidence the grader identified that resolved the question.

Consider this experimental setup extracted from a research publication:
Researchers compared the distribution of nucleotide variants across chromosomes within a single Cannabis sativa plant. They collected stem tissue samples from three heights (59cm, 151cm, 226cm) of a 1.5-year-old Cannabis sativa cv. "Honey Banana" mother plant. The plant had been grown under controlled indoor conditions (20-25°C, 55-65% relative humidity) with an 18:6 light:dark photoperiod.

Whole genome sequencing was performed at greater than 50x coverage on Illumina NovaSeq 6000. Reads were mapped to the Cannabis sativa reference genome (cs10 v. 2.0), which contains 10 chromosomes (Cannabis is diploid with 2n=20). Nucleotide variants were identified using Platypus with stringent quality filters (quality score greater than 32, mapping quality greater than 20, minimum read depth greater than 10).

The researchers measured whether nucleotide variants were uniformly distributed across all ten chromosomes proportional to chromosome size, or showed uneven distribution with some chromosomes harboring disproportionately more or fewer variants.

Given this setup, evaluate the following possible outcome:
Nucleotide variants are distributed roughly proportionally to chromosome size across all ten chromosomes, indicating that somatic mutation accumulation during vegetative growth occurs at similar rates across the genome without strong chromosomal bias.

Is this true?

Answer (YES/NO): NO